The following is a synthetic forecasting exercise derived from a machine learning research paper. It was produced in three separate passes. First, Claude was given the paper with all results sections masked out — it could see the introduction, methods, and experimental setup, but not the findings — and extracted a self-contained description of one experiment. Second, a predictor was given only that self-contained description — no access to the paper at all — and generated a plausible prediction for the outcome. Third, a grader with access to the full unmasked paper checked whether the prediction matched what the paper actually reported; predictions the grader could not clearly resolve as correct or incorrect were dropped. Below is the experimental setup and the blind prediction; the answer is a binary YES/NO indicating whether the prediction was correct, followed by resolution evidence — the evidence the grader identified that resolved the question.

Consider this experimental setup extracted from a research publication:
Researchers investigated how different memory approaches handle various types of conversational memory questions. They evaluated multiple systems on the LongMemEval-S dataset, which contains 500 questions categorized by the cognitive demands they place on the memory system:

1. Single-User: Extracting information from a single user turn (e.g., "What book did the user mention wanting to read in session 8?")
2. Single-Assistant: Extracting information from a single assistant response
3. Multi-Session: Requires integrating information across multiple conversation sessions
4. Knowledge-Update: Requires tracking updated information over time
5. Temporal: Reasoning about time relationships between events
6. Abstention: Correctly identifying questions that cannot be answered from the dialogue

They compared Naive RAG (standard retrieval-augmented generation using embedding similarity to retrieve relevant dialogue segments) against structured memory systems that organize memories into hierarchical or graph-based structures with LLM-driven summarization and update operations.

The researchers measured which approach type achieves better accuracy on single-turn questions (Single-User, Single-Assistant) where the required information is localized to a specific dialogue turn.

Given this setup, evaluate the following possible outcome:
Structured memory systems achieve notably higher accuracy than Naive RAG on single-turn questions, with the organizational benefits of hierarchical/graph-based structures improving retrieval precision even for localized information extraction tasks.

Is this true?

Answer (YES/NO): NO